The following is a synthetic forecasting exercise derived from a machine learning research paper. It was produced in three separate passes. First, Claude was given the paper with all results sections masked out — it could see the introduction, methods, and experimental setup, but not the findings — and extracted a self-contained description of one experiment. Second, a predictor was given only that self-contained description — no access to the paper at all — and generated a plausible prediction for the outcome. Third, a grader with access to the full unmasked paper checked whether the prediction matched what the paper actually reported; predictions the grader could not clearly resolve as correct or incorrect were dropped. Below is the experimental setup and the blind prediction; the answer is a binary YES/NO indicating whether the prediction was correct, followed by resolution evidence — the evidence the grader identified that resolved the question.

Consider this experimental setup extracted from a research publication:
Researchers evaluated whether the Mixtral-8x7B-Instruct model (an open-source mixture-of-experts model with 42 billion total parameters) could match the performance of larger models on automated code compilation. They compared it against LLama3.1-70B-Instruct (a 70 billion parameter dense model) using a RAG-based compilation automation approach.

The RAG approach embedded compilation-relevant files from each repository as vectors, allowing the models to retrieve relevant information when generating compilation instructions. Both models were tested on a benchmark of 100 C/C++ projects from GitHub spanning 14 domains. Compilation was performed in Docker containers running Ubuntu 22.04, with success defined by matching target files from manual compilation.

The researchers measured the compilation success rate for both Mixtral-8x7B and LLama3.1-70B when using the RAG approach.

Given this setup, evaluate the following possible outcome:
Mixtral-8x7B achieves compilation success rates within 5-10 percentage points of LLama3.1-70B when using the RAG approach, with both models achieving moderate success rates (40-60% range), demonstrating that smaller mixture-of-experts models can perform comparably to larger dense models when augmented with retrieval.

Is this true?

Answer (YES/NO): NO